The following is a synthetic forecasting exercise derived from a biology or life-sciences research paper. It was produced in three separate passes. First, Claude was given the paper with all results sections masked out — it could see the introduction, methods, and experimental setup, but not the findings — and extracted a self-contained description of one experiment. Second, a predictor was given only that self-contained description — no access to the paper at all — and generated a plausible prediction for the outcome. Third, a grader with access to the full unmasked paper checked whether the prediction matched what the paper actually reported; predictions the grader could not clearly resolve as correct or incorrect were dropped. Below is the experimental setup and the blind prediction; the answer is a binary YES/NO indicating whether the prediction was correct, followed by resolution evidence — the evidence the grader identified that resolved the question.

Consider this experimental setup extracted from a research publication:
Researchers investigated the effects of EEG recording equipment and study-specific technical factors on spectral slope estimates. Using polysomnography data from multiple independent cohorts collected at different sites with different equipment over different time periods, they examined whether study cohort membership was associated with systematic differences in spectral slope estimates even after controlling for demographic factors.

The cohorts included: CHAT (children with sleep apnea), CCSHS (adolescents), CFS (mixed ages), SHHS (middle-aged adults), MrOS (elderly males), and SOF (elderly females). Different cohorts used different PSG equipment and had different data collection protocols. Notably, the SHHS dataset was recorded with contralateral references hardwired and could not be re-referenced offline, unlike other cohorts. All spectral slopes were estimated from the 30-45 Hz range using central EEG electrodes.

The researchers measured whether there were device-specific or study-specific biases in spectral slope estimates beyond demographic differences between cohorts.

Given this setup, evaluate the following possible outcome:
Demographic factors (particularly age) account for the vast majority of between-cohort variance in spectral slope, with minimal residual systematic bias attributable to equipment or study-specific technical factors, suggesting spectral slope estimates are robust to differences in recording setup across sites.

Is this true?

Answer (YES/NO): NO